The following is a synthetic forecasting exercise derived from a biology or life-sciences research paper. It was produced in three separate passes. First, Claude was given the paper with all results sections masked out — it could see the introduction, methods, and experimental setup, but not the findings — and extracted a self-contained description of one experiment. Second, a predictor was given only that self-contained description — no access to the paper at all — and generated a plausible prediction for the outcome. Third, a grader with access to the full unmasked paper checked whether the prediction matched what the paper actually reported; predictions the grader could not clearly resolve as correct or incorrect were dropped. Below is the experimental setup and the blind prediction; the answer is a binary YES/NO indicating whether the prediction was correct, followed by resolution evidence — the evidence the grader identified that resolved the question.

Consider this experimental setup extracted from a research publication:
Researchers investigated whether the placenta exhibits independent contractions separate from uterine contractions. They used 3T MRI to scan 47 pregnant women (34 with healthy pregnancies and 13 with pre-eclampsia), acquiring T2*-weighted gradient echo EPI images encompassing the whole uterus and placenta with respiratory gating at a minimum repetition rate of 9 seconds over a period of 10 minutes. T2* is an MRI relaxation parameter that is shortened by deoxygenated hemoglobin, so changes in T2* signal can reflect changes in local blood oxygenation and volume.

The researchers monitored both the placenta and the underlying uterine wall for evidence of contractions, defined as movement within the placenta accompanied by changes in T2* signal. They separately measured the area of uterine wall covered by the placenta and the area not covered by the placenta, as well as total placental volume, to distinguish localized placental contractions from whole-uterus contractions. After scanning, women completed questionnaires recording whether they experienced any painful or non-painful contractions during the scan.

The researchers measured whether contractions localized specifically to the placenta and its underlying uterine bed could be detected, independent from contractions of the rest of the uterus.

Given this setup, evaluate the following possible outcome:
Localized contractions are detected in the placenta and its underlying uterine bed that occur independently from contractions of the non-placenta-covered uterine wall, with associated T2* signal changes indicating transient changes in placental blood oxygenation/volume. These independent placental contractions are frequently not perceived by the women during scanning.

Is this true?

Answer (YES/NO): YES